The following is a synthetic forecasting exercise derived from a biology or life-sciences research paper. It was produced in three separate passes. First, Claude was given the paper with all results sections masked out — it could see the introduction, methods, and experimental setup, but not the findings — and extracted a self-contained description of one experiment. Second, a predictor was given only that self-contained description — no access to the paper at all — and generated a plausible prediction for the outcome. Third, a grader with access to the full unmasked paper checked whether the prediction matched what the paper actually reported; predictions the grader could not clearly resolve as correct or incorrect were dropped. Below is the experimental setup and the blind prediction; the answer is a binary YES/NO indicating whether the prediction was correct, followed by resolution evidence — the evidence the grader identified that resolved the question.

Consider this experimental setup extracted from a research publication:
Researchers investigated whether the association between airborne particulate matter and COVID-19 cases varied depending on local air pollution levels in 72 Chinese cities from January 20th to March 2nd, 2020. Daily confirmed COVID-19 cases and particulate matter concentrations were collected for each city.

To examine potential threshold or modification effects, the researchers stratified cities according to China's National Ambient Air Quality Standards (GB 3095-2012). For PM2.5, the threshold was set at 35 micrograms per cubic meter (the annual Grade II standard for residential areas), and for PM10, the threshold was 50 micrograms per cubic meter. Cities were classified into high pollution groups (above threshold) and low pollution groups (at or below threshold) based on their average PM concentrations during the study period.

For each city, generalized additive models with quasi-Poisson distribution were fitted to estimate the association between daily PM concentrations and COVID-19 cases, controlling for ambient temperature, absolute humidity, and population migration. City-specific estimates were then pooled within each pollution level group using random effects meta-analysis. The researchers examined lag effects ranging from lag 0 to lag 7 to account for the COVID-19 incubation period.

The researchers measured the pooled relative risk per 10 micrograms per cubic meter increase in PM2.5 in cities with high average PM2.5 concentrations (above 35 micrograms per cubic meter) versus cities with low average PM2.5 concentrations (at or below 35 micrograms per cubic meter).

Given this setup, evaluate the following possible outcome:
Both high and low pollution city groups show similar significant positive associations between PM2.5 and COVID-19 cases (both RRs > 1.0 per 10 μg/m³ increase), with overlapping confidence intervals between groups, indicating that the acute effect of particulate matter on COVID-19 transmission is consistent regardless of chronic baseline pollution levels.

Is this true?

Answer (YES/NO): NO